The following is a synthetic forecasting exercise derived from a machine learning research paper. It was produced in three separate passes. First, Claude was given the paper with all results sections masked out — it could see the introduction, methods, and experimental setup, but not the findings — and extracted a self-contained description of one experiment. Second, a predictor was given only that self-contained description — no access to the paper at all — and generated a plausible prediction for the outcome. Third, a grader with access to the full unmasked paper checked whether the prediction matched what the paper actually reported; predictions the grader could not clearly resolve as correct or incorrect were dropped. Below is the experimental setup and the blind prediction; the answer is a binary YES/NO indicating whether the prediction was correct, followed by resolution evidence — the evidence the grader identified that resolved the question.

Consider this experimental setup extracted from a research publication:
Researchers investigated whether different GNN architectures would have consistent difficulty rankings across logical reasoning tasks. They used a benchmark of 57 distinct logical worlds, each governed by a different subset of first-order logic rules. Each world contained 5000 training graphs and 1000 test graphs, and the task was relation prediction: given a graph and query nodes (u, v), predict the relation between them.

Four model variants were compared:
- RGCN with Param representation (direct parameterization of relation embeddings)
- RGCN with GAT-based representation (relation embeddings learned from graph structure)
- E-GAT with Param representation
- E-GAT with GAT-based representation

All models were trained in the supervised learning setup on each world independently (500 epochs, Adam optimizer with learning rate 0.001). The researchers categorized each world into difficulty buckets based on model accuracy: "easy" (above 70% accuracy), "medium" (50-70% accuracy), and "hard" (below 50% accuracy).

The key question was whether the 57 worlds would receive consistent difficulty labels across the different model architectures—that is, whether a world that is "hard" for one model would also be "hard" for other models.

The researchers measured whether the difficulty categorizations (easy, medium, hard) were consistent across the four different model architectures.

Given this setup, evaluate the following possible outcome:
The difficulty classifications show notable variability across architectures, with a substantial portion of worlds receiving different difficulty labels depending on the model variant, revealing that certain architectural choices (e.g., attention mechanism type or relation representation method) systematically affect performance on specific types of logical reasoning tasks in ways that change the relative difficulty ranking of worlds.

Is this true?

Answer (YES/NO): NO